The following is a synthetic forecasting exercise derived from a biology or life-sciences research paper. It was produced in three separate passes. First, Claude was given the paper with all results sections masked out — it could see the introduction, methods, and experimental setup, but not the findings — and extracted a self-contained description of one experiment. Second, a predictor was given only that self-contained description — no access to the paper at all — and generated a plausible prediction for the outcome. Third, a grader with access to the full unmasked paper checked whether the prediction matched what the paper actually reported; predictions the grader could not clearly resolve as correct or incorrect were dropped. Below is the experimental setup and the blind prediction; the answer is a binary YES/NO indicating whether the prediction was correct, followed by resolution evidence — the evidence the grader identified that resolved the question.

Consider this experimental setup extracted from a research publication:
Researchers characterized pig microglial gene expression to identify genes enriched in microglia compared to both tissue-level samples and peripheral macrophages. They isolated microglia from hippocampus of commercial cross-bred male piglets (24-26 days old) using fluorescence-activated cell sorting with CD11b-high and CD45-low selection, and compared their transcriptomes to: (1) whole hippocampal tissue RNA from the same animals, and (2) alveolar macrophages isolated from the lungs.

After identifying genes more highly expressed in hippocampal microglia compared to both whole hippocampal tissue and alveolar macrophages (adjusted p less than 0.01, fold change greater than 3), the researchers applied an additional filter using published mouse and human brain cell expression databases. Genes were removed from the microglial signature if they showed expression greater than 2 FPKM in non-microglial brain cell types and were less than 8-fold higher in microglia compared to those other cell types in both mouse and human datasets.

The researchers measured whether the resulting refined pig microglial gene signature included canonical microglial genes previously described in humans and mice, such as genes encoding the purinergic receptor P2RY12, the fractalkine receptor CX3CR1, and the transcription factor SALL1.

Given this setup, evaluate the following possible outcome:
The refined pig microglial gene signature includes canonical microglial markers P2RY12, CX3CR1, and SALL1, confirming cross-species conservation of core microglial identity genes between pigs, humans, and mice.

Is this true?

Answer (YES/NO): YES